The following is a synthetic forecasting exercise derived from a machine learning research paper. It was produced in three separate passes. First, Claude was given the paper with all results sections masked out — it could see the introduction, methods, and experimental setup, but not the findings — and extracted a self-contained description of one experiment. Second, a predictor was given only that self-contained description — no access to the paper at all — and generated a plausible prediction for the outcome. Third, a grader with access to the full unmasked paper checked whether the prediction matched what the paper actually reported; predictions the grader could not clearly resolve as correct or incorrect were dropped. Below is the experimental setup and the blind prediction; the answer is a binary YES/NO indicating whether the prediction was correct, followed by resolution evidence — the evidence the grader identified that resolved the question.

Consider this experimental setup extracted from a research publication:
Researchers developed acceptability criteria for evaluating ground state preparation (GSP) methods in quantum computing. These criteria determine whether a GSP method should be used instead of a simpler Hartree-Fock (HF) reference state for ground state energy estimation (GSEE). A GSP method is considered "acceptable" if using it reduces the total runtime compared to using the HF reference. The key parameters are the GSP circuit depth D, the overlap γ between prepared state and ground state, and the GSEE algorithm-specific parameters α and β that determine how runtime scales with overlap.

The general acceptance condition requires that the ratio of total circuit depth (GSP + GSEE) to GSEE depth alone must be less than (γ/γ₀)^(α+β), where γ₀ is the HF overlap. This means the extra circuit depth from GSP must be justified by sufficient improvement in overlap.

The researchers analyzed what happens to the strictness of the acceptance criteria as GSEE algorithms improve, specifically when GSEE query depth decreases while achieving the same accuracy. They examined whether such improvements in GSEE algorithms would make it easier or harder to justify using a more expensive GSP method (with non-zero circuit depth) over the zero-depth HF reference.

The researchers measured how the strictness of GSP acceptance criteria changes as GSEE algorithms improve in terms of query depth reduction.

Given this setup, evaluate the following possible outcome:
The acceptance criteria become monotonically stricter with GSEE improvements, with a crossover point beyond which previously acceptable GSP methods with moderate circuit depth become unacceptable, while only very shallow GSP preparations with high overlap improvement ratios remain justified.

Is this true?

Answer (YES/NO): NO